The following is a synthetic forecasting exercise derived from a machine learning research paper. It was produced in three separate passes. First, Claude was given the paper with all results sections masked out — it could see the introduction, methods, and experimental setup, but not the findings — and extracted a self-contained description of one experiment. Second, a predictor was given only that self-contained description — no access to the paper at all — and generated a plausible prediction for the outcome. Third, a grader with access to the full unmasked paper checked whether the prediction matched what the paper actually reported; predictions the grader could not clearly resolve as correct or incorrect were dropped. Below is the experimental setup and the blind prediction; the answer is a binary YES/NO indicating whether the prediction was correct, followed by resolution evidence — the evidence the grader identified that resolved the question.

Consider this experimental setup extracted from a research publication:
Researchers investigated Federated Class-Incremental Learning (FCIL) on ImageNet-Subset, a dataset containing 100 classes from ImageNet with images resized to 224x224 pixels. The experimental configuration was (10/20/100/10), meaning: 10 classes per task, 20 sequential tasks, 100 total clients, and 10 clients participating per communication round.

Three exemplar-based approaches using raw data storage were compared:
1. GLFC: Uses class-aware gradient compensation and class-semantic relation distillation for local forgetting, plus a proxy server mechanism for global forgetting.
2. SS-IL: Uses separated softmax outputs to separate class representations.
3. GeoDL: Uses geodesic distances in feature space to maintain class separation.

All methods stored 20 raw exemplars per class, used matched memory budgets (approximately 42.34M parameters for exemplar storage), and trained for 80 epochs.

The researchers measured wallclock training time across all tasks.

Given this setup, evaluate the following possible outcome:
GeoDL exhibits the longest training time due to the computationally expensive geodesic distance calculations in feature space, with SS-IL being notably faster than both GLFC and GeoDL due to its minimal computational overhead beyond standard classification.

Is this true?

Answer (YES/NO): NO